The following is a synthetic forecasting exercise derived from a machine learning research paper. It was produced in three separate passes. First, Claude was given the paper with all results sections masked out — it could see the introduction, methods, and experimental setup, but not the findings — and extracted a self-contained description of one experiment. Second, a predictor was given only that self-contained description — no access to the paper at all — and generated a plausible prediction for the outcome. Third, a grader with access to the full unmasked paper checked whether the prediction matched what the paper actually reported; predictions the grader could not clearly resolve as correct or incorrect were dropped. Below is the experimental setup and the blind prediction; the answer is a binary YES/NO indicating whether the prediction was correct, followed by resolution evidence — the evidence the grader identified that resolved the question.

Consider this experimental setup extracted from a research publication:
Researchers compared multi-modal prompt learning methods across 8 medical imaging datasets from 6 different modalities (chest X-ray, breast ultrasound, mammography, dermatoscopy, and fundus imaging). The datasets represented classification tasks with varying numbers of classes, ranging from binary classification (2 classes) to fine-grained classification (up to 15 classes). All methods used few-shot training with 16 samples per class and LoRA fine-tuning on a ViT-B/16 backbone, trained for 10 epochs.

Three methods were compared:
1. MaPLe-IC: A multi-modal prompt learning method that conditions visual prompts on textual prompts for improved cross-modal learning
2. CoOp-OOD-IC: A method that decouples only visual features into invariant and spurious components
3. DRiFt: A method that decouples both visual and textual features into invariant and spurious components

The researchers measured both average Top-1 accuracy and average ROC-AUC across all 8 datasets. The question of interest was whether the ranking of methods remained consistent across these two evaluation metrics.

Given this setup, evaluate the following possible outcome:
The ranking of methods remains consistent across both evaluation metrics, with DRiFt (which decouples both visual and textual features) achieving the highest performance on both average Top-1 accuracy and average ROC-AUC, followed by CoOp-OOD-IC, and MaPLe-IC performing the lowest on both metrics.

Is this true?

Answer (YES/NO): NO